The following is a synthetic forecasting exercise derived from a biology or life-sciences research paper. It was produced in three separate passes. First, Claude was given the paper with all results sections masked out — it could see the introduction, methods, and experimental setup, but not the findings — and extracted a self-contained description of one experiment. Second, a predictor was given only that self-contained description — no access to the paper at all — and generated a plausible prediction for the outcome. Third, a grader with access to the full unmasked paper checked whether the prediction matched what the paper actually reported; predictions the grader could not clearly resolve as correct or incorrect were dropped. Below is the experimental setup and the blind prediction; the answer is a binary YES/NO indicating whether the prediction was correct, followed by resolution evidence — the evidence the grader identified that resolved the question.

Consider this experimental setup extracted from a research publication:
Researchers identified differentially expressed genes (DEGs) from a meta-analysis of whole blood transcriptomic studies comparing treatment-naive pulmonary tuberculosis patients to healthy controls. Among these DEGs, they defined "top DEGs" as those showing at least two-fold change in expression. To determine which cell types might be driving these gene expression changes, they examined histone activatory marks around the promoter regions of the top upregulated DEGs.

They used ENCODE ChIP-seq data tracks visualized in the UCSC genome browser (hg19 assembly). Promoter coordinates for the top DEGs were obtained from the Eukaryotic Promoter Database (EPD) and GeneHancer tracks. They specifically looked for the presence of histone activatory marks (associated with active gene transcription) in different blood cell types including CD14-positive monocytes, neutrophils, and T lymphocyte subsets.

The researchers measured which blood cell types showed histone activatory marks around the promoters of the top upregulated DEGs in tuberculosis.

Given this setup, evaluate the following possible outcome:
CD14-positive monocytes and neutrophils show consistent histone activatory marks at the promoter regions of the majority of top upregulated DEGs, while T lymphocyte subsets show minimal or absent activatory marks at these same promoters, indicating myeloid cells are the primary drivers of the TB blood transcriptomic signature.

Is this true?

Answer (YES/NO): YES